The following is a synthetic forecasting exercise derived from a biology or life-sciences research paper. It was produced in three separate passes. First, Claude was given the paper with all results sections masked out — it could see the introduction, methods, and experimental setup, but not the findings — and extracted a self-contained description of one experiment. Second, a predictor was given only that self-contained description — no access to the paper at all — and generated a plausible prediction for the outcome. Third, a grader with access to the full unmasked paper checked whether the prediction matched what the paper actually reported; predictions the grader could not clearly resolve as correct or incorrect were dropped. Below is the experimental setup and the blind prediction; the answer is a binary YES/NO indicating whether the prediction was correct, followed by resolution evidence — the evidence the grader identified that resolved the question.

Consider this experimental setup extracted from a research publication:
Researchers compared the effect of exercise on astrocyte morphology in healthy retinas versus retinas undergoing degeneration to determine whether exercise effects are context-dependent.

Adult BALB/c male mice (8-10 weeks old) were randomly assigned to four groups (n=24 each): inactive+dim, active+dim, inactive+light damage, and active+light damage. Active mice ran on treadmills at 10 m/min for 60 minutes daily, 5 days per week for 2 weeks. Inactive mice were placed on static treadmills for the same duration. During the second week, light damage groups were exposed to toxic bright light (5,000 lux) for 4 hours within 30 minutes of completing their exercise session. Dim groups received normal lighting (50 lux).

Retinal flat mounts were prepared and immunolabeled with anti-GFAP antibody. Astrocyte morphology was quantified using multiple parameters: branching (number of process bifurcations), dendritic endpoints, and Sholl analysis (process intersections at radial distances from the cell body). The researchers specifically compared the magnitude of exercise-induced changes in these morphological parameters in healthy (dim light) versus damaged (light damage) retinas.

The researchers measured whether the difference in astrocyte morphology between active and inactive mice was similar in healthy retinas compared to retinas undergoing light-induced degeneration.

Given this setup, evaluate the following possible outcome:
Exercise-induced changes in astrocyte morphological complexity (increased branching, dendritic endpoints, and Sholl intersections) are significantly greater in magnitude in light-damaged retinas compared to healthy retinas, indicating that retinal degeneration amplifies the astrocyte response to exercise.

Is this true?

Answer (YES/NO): NO